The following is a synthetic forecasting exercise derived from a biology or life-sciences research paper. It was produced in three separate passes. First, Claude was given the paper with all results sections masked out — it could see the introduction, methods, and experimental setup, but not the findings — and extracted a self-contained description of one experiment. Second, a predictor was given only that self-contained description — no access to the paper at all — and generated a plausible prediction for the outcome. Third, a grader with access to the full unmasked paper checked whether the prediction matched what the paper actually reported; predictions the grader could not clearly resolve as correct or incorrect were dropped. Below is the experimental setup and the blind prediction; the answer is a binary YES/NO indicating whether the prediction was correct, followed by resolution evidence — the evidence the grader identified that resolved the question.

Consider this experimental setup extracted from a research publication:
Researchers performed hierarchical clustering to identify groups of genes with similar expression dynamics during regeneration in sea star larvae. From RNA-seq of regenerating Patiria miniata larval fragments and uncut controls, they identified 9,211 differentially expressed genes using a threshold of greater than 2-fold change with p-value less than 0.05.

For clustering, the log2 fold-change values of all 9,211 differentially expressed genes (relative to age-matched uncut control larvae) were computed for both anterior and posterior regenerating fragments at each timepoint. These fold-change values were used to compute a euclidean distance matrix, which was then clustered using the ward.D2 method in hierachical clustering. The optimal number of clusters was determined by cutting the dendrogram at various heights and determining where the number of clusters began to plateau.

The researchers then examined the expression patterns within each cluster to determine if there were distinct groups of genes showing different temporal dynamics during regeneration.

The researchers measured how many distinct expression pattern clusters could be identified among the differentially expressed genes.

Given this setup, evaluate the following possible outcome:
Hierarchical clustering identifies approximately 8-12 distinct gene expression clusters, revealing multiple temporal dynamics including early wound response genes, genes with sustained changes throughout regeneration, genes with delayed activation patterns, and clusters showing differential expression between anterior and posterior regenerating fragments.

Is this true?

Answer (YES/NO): NO